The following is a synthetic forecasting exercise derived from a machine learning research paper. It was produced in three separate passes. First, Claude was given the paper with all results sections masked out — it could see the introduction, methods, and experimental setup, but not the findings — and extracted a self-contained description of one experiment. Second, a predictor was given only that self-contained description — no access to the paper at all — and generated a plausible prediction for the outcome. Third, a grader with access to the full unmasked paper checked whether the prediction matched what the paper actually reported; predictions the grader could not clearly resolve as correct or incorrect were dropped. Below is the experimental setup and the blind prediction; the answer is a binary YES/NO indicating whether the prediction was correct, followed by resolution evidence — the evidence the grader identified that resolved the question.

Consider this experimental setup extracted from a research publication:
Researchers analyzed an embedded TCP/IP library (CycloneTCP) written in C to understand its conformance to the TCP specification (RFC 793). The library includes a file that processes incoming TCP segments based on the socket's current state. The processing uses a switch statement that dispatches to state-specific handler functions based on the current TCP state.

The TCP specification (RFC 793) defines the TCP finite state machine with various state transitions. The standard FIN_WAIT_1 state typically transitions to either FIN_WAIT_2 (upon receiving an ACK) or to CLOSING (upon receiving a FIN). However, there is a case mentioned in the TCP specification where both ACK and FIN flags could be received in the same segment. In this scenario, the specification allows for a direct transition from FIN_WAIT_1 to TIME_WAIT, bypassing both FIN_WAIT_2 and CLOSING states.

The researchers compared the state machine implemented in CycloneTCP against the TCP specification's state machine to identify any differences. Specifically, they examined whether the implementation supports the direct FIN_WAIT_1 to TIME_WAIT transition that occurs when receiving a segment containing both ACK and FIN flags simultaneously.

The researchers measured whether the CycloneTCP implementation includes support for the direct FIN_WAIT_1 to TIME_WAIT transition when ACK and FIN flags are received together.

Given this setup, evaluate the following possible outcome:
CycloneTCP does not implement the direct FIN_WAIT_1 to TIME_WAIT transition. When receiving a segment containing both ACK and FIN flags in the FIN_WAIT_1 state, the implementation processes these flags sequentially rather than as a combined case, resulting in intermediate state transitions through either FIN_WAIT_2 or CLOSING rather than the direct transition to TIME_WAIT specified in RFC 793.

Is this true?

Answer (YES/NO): NO